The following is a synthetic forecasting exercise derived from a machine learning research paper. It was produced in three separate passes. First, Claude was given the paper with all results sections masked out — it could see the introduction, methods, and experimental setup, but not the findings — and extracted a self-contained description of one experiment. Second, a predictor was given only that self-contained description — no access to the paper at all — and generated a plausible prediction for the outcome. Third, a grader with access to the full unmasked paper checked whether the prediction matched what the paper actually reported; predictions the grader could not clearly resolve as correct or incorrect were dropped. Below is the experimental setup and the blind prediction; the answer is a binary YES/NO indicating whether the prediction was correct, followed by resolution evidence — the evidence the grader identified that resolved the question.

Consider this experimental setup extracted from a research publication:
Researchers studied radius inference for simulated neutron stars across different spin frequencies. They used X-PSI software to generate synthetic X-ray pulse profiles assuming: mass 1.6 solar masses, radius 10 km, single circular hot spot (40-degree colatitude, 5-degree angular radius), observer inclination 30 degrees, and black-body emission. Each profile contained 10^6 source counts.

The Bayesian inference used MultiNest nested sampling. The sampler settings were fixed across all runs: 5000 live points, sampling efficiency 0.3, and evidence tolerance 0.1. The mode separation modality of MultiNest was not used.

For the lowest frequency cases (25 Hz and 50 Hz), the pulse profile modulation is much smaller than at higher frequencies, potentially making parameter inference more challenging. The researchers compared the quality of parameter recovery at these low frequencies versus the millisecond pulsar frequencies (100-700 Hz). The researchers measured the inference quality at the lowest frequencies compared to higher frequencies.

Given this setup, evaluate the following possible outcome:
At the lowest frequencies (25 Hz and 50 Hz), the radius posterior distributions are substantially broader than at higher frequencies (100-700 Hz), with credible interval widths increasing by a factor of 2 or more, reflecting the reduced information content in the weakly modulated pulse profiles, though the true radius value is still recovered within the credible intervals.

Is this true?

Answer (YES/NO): YES